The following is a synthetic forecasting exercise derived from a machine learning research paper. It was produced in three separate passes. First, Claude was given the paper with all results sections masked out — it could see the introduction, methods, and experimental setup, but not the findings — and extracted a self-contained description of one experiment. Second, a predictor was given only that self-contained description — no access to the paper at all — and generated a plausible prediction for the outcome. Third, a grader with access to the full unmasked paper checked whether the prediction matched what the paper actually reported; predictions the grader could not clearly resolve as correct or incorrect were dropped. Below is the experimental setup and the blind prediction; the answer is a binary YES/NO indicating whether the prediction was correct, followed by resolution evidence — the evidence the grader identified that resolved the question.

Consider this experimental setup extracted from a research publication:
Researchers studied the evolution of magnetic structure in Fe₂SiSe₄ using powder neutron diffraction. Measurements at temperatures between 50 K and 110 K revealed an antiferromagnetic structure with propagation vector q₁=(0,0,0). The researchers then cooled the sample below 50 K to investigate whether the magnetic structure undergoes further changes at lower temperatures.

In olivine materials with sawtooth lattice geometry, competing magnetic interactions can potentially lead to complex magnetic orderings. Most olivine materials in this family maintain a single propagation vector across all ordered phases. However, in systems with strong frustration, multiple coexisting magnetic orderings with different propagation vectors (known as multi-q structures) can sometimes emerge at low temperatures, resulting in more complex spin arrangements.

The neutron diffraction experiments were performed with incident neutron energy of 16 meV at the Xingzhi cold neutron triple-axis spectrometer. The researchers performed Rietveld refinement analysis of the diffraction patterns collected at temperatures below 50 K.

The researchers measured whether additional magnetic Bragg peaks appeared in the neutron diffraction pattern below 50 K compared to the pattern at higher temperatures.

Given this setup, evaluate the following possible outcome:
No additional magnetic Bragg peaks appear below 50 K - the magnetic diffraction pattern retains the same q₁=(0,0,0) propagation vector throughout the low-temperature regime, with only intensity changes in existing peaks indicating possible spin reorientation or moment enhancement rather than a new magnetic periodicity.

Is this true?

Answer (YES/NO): NO